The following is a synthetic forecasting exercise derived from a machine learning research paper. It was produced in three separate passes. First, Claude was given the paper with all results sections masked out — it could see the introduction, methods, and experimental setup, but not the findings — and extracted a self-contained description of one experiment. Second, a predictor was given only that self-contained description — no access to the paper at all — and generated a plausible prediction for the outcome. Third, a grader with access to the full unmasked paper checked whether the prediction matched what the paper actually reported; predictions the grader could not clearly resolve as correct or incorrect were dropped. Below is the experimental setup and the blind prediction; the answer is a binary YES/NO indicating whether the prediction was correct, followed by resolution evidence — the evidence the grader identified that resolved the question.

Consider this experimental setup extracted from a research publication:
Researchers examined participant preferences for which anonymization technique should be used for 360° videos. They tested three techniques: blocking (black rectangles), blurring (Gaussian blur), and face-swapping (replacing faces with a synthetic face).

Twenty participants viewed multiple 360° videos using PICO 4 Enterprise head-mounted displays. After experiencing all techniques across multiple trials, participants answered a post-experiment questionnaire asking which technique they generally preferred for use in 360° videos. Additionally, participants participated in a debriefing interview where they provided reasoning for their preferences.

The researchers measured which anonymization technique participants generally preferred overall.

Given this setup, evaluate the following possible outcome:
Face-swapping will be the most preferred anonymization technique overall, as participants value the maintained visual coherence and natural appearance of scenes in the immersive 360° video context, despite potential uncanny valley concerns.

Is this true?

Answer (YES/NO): NO